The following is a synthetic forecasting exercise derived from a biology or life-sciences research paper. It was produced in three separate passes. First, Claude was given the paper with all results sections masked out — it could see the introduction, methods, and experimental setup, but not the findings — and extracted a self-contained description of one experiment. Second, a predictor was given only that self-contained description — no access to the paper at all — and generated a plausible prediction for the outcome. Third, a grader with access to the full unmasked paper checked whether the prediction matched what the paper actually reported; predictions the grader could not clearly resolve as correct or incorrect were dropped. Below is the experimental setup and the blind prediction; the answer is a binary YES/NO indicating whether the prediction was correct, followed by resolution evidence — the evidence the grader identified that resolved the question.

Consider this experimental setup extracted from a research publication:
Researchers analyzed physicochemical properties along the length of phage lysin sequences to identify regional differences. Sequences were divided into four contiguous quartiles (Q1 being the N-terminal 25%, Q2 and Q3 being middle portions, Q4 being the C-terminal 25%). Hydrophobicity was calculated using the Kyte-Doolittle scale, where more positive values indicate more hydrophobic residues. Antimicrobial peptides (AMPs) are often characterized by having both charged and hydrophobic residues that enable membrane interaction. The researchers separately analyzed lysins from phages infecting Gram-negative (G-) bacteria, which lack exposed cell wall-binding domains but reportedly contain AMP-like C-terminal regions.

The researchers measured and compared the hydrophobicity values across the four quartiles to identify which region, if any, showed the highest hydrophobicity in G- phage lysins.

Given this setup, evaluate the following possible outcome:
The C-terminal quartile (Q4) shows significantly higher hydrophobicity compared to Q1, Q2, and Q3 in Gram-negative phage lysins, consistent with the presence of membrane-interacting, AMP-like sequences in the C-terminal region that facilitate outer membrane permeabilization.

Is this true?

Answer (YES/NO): NO